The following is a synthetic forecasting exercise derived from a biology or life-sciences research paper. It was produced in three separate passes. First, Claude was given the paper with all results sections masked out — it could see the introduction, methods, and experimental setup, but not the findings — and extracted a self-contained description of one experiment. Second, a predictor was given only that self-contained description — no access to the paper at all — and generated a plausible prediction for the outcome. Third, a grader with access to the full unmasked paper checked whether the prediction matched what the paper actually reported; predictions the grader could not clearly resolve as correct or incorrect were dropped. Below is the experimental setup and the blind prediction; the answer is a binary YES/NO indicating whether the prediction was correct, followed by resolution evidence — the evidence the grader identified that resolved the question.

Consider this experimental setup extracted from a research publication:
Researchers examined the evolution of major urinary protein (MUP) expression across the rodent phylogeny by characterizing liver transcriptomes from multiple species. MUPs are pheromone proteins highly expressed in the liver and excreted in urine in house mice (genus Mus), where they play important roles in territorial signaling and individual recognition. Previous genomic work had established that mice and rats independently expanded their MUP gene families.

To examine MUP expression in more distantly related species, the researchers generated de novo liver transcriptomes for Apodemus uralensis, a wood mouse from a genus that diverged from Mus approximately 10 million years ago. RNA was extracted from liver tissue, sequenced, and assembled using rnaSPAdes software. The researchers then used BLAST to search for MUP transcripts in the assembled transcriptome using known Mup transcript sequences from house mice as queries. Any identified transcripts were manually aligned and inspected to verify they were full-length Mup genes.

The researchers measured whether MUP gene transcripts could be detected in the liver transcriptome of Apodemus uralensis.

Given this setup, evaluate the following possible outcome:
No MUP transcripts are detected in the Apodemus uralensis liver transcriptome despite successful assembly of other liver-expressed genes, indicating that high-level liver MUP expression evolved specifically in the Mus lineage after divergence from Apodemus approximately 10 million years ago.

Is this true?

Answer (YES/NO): YES